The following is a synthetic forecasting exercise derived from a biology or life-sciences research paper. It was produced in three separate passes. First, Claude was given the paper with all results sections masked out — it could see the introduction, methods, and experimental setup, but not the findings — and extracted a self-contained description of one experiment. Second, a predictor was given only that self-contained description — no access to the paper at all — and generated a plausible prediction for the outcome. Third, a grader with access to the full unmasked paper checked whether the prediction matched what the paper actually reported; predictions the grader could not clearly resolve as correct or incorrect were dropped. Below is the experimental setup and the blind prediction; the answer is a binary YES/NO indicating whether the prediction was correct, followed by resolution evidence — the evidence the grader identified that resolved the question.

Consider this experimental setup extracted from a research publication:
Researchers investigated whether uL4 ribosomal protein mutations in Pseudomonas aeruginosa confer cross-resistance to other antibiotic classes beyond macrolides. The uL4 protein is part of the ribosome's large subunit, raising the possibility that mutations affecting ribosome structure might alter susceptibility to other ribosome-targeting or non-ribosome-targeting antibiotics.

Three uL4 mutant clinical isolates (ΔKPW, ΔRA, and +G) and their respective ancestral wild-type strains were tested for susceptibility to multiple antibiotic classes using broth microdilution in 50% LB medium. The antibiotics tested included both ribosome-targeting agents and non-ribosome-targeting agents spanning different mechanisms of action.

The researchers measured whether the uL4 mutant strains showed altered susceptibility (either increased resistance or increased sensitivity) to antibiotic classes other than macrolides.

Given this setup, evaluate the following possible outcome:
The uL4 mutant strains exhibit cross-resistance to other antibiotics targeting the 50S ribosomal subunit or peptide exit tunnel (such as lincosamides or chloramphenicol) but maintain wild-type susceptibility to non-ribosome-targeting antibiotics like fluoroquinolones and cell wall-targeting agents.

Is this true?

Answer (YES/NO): NO